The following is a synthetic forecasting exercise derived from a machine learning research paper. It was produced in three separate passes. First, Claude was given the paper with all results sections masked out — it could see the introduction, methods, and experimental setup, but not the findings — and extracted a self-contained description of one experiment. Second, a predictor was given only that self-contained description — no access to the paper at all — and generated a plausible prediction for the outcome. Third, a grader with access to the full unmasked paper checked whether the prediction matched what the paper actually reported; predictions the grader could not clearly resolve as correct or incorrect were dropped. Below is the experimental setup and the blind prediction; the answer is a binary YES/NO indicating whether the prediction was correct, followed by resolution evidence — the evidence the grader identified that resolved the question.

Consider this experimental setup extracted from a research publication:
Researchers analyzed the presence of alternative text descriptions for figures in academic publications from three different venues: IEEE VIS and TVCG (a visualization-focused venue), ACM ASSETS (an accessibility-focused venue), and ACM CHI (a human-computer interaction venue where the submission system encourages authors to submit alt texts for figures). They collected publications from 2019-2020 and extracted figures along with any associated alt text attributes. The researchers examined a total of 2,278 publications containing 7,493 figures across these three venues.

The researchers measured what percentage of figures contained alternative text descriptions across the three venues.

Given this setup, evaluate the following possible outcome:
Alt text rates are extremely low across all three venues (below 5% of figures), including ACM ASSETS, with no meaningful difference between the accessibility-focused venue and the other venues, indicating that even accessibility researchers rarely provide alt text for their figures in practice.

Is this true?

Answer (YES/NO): NO